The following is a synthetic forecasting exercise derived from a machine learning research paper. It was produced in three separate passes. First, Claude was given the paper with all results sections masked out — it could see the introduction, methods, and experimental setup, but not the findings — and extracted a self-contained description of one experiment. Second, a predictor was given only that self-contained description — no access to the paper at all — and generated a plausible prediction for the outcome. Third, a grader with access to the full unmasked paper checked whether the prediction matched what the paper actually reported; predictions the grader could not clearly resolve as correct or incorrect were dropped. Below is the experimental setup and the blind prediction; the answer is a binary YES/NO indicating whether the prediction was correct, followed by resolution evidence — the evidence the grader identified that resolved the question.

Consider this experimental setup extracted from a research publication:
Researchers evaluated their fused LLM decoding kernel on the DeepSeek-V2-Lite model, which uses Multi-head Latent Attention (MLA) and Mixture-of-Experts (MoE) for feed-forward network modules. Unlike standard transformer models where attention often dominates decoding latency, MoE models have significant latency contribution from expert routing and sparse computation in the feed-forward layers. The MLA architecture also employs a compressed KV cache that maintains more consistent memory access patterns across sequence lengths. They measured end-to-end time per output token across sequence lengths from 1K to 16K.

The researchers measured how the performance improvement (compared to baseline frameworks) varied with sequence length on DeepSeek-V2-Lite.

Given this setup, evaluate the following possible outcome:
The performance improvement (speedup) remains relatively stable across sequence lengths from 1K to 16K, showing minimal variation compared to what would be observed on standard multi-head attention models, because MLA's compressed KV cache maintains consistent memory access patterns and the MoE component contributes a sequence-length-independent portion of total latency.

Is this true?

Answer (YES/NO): NO